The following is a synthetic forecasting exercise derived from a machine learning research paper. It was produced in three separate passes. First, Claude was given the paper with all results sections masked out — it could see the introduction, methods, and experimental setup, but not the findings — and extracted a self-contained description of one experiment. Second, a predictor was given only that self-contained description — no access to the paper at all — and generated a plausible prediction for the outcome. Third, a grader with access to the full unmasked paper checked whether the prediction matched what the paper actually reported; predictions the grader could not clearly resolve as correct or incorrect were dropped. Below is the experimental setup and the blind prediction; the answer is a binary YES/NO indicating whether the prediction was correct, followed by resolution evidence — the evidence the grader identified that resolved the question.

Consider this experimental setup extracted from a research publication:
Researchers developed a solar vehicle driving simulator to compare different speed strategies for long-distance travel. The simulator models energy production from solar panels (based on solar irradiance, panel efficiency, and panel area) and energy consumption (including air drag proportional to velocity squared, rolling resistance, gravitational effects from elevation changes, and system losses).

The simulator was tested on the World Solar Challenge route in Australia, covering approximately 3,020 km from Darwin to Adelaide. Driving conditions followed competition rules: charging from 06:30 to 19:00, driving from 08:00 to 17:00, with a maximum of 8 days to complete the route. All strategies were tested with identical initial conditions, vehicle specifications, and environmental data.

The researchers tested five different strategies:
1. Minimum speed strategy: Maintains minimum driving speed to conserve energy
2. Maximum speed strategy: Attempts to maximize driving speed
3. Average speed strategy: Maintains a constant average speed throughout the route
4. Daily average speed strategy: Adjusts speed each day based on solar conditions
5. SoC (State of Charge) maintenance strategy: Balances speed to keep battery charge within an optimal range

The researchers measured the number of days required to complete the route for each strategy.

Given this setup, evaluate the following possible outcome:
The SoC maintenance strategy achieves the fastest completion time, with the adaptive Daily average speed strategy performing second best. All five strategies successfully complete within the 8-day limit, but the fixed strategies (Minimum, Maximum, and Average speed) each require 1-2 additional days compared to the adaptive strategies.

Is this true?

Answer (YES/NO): NO